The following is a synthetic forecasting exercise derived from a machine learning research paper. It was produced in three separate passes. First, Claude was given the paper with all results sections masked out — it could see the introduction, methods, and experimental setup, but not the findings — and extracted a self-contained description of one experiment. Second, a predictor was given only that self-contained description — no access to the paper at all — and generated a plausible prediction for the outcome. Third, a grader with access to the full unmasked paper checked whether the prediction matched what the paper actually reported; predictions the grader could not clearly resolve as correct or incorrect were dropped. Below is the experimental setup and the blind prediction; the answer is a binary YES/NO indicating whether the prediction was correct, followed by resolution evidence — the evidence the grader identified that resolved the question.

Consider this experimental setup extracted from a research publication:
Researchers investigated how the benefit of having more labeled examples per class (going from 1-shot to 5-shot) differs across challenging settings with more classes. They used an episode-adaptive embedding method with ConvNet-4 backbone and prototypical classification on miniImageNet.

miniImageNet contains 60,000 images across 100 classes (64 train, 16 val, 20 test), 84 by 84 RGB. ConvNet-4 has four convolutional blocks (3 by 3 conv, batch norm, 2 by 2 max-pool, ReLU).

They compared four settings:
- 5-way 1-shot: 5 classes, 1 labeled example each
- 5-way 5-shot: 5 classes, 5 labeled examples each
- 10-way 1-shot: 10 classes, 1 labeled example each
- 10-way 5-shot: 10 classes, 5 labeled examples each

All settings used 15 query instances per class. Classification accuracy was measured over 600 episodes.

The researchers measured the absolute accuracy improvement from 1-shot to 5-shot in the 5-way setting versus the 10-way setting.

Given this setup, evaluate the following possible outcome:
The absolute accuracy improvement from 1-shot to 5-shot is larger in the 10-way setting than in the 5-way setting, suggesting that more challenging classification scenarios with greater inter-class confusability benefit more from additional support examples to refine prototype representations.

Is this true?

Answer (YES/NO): YES